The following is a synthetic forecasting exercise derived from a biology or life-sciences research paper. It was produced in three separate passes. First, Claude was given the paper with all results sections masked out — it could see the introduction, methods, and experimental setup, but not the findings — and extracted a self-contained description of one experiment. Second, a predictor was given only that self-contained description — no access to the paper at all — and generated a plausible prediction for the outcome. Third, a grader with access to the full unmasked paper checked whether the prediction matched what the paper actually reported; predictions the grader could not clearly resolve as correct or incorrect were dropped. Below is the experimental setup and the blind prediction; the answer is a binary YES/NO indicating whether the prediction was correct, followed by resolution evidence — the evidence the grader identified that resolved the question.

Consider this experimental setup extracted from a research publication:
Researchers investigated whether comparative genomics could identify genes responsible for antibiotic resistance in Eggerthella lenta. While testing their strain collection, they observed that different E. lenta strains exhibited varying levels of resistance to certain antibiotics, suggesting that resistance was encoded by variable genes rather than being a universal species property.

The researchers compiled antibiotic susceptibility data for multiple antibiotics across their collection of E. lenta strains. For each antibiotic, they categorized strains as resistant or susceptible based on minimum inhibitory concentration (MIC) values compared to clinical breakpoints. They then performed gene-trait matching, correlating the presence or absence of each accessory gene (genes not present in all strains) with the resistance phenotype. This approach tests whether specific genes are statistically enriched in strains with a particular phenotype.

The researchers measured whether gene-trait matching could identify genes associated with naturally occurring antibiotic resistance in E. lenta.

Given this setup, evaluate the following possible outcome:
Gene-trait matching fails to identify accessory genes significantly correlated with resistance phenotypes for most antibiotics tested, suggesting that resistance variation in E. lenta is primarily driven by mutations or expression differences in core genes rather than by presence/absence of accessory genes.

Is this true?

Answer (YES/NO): NO